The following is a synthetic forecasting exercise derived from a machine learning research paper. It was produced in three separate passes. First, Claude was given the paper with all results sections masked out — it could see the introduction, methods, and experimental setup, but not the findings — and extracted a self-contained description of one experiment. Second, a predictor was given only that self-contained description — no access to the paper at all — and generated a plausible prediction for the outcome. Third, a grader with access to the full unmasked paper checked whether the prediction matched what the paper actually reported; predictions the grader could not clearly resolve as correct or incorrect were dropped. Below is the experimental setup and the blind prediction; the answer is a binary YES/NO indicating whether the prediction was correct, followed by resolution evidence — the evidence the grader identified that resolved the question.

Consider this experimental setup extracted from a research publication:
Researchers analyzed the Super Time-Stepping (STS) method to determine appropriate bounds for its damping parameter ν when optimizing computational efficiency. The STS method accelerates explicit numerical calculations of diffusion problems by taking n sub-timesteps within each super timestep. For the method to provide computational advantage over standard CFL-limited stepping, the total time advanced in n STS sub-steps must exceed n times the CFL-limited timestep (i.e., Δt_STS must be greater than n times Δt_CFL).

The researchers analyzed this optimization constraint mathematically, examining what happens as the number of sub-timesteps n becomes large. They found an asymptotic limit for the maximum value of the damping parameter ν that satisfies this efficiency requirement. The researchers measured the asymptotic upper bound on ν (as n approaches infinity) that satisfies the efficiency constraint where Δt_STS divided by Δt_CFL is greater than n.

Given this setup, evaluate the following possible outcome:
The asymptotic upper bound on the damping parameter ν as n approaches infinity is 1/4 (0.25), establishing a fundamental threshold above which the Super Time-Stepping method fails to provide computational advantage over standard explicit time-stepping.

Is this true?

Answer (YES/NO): YES